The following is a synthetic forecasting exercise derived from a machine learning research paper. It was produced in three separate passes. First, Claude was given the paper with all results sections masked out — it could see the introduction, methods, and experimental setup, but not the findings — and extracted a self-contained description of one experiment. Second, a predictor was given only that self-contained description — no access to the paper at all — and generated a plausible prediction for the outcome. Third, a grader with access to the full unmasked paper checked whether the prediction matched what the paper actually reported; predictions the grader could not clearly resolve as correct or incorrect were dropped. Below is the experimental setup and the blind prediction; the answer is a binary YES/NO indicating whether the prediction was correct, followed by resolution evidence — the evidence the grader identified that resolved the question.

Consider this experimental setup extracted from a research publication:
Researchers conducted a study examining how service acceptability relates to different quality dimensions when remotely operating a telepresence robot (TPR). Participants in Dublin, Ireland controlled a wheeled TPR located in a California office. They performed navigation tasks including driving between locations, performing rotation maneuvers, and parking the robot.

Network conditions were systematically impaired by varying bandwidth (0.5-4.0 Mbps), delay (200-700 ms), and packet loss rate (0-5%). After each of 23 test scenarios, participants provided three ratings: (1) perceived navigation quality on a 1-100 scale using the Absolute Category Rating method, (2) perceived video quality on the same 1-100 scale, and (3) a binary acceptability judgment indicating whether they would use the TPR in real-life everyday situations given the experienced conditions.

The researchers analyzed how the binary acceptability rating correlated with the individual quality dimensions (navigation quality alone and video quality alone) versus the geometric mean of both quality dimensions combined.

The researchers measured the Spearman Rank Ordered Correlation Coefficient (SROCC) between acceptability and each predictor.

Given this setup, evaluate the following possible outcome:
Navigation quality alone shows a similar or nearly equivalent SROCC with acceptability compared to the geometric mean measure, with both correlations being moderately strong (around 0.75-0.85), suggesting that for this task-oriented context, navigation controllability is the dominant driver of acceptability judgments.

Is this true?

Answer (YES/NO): NO